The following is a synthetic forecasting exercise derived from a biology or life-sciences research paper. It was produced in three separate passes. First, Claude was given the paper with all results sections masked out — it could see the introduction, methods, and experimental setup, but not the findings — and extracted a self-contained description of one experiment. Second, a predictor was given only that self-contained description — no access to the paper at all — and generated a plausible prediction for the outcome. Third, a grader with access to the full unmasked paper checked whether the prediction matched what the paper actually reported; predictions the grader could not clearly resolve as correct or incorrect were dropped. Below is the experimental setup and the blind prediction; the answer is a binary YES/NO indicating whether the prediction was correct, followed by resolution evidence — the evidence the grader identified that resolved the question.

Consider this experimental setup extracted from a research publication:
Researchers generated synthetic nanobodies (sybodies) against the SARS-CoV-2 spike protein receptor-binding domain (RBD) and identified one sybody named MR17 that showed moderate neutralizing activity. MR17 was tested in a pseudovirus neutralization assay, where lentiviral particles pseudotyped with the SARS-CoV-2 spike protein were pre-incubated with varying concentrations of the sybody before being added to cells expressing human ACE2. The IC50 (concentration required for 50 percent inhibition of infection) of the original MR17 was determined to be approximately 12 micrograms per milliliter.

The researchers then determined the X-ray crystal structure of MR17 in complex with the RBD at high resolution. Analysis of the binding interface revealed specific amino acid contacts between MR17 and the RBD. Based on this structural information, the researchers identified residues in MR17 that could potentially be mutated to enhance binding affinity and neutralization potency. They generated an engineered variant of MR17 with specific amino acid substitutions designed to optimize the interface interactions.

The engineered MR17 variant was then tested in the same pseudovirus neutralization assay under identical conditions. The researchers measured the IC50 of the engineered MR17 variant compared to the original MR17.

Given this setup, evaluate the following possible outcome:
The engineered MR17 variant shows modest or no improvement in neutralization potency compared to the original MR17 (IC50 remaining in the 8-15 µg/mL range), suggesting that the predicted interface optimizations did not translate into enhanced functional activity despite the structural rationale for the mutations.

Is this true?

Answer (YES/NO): NO